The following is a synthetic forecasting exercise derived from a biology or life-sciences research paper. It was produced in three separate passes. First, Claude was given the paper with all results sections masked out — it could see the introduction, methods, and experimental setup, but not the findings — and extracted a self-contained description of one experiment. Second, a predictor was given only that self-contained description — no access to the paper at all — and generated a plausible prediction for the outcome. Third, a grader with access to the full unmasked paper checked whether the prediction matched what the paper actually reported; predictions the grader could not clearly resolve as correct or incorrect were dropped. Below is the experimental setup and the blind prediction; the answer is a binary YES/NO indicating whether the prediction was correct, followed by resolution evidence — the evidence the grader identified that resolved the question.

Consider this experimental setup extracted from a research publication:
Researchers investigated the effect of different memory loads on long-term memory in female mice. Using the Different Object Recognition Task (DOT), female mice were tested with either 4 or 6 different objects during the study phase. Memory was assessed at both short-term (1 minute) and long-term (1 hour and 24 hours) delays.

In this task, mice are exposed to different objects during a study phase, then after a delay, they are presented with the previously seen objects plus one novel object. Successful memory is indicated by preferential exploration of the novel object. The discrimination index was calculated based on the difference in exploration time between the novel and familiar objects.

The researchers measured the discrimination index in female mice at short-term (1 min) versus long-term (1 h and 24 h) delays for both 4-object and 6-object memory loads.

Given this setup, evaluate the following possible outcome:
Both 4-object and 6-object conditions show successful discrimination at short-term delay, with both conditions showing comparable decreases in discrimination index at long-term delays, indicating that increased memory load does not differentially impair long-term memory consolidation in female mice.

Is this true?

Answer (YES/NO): NO